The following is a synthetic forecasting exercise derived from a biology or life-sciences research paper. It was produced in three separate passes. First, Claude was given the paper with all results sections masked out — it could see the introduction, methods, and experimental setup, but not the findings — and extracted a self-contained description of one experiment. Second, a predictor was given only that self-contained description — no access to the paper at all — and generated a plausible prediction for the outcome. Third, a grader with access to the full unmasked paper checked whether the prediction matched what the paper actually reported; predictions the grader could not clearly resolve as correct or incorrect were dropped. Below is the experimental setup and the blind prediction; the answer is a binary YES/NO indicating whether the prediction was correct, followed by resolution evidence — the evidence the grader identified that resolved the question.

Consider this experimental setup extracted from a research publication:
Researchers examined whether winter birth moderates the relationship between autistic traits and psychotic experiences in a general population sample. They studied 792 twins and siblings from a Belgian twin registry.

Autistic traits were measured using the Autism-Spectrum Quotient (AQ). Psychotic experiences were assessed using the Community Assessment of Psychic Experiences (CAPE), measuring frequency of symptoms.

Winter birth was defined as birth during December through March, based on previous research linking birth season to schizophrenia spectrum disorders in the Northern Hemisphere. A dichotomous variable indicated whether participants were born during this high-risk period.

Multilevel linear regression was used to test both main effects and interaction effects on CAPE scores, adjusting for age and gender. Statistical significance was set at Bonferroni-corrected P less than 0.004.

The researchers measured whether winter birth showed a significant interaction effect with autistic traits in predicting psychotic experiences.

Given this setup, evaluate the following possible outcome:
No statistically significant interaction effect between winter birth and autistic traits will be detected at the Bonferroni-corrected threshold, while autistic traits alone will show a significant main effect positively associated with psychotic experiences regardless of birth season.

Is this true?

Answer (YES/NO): YES